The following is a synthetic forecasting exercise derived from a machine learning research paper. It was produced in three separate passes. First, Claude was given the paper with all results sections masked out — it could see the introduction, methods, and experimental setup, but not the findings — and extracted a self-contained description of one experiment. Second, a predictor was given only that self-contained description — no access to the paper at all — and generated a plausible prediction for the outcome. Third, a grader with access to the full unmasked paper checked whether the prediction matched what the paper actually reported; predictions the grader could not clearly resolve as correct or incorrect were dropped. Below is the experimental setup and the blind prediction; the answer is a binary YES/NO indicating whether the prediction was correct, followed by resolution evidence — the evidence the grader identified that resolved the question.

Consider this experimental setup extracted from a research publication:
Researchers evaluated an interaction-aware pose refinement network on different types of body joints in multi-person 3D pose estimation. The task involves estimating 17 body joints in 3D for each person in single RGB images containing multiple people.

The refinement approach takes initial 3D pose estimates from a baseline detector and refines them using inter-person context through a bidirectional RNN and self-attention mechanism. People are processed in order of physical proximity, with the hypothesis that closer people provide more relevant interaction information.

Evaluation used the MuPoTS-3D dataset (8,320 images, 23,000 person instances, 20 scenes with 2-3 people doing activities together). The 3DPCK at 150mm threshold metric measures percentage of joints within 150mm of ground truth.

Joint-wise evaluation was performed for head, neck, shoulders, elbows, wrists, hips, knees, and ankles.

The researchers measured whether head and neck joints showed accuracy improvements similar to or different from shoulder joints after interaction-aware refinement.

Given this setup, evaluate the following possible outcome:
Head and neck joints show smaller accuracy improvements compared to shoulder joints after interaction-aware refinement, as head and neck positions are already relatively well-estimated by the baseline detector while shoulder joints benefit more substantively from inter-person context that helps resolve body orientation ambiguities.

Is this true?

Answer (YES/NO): YES